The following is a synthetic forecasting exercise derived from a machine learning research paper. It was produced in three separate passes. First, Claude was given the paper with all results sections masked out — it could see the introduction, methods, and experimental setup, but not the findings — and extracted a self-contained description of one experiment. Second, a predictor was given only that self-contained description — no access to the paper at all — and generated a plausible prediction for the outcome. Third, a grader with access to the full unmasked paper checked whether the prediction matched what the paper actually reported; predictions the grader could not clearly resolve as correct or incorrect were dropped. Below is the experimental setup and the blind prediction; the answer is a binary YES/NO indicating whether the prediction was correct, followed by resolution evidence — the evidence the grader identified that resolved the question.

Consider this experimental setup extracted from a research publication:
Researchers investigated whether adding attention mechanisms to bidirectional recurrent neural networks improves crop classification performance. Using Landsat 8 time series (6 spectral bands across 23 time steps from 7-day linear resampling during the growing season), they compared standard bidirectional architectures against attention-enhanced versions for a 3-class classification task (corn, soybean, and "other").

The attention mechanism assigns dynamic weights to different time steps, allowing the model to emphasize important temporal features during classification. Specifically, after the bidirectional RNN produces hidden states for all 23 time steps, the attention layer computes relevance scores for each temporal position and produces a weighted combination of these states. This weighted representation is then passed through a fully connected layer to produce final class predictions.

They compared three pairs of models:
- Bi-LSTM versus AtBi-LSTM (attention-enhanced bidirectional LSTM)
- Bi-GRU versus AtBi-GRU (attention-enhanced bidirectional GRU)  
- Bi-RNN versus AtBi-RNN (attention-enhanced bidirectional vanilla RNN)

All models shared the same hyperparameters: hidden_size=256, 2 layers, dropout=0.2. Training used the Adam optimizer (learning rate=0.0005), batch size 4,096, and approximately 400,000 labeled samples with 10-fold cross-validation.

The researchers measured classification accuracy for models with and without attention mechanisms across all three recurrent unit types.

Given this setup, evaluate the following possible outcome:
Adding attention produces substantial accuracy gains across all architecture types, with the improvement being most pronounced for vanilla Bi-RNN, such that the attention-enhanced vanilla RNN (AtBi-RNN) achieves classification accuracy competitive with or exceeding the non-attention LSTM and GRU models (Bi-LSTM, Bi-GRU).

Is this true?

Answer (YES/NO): NO